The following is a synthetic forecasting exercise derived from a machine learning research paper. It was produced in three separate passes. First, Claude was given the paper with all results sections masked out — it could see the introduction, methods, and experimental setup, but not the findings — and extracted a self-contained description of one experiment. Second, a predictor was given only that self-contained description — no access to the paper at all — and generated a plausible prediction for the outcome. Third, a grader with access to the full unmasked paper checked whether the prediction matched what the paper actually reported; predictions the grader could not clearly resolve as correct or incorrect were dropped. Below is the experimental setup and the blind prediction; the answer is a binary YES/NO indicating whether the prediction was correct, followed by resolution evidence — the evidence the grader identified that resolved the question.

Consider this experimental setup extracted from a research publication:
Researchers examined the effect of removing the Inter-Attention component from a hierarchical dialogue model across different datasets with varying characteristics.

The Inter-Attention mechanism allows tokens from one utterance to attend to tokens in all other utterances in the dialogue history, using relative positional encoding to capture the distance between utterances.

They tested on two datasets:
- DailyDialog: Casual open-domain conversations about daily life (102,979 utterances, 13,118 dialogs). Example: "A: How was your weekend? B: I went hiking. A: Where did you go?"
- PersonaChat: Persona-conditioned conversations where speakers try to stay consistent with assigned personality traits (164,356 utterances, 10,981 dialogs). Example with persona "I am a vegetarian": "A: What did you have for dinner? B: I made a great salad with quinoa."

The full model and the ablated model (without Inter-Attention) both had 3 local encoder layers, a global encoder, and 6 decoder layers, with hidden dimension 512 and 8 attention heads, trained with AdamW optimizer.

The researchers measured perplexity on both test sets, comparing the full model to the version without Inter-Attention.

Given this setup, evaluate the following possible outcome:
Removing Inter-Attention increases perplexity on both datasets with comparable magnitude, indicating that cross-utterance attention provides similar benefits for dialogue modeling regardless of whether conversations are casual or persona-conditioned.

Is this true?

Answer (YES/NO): NO